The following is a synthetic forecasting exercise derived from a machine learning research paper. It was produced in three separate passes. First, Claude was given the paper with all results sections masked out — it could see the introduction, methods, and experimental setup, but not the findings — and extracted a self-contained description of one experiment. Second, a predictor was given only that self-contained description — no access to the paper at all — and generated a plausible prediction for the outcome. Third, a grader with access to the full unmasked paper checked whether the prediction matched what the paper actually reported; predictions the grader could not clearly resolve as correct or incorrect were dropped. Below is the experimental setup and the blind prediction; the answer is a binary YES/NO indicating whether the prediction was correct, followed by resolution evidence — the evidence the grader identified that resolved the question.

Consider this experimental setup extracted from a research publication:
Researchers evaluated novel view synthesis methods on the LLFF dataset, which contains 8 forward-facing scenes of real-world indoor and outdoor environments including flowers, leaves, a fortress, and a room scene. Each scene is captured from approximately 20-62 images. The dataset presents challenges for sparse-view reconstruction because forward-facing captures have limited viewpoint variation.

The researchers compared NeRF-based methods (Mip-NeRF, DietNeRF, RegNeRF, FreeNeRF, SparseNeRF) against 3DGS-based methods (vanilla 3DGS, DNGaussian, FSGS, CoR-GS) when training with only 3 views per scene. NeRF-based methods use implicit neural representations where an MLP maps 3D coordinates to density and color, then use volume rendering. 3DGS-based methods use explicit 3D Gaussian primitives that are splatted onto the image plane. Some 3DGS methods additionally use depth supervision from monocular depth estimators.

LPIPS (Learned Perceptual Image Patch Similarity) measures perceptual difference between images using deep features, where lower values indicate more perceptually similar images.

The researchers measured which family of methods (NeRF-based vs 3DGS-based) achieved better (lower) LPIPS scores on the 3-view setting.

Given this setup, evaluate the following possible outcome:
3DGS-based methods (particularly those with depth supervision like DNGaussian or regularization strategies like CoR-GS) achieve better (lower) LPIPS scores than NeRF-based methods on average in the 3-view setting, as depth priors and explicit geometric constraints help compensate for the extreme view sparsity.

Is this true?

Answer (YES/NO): NO